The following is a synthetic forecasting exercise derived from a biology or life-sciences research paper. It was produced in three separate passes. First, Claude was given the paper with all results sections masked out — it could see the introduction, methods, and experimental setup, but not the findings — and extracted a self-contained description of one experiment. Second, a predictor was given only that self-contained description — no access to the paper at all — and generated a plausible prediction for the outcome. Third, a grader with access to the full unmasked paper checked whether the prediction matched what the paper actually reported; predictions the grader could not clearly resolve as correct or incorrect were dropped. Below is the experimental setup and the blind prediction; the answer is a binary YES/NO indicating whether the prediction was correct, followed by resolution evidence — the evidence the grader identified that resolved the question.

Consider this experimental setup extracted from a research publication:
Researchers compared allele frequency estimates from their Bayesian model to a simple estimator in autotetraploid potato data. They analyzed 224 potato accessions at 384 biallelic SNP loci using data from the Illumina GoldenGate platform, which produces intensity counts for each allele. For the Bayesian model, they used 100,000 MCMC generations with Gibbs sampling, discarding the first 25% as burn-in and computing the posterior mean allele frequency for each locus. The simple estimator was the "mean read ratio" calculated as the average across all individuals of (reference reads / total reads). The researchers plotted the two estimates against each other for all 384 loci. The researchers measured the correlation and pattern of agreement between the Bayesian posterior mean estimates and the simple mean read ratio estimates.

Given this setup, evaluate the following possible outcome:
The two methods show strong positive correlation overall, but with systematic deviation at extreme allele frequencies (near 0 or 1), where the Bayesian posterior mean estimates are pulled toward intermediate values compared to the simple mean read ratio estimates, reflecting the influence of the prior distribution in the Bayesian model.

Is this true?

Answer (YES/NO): NO